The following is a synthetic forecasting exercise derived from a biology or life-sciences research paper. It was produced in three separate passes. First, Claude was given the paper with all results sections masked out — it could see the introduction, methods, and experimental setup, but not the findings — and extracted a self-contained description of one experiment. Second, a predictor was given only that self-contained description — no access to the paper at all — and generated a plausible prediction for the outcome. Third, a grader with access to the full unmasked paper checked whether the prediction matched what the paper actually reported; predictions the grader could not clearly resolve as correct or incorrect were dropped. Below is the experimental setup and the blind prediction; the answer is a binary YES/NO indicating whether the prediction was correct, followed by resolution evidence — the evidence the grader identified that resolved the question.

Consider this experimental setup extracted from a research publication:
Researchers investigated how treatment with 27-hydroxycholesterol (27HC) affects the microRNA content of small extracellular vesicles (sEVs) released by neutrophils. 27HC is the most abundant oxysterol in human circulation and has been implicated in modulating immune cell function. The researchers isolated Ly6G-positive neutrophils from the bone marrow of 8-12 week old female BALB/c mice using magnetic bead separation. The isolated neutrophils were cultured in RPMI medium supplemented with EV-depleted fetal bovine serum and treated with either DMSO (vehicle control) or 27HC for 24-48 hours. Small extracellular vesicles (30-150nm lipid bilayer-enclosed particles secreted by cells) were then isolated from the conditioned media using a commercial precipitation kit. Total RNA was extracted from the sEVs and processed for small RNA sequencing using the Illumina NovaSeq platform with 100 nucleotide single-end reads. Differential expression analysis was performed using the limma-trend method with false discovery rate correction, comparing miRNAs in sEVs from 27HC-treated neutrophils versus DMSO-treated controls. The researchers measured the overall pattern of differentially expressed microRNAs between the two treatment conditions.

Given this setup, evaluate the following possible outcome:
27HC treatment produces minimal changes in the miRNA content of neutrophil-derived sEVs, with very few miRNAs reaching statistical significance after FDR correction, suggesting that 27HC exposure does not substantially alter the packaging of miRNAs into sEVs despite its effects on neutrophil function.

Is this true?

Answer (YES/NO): NO